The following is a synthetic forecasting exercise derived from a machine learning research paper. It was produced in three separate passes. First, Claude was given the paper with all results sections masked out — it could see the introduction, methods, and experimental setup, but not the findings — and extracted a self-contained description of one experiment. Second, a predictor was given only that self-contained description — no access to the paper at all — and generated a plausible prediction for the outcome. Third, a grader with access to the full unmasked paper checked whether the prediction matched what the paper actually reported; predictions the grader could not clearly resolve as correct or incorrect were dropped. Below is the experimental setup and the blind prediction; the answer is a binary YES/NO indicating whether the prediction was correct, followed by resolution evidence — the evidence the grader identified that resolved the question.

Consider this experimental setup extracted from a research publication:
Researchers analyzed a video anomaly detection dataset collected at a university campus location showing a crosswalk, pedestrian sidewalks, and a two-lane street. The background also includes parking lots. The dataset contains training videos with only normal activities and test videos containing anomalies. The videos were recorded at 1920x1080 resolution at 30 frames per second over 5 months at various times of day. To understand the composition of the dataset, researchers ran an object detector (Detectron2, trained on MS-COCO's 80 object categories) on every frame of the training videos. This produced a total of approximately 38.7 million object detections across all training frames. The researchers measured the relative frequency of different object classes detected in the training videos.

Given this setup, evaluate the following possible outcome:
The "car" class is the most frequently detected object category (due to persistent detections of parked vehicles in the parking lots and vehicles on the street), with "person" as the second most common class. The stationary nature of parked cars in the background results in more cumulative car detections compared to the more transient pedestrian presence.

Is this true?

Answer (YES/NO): YES